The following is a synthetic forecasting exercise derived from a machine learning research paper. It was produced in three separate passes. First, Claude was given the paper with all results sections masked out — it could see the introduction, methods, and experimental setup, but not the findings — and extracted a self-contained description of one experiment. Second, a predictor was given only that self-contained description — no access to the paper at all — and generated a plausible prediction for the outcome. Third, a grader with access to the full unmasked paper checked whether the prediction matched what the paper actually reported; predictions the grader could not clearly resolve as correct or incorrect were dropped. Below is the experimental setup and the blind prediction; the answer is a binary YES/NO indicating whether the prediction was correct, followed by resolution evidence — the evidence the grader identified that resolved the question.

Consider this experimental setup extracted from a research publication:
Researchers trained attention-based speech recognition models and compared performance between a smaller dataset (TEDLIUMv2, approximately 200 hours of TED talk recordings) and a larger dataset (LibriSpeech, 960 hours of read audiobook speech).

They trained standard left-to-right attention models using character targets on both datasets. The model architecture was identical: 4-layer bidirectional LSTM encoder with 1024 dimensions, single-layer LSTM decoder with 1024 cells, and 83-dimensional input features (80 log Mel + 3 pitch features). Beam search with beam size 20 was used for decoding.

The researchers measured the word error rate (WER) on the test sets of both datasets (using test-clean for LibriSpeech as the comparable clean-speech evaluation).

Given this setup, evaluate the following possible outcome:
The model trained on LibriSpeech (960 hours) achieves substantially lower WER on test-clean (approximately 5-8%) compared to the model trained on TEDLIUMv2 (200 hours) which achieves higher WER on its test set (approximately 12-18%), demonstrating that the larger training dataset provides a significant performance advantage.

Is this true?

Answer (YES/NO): YES